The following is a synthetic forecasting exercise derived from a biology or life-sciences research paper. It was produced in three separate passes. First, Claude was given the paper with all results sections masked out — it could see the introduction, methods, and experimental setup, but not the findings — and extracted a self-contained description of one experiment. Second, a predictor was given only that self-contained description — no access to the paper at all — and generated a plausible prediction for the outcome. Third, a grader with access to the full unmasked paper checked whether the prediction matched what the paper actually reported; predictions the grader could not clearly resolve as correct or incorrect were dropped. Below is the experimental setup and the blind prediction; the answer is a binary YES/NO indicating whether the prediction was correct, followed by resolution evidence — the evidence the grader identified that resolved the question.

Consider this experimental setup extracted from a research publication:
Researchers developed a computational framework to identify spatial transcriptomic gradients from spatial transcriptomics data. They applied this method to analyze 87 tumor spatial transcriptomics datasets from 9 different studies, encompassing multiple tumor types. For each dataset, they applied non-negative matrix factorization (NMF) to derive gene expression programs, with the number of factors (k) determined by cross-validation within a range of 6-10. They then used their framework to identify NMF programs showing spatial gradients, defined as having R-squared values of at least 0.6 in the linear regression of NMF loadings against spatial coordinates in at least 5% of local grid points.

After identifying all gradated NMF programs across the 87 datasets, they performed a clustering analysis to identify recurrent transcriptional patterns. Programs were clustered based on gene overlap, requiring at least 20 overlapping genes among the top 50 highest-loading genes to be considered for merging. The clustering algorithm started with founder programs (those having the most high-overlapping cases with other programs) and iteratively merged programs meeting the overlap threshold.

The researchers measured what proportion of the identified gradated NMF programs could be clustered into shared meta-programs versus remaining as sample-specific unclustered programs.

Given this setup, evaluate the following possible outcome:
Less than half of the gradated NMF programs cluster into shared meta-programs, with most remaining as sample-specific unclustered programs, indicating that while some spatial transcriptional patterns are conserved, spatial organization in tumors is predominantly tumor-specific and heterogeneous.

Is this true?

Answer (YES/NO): NO